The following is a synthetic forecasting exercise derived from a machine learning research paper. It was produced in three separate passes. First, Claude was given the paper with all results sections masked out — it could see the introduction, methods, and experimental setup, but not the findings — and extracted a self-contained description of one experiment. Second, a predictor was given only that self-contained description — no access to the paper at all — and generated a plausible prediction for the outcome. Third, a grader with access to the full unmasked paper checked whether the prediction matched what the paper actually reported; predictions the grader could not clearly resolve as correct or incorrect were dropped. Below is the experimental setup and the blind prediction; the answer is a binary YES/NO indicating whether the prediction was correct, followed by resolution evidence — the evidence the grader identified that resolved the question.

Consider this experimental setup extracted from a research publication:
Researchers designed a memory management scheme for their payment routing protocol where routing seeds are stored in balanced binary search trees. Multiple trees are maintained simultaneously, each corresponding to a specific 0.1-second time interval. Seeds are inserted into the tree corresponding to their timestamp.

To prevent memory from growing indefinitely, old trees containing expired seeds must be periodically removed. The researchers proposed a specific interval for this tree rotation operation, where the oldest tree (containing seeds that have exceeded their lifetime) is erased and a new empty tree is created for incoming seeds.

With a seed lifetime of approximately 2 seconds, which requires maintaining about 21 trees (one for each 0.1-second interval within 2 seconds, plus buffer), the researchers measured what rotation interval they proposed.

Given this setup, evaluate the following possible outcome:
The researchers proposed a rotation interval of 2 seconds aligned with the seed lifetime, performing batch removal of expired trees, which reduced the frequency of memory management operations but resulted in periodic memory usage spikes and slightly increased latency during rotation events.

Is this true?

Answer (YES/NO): NO